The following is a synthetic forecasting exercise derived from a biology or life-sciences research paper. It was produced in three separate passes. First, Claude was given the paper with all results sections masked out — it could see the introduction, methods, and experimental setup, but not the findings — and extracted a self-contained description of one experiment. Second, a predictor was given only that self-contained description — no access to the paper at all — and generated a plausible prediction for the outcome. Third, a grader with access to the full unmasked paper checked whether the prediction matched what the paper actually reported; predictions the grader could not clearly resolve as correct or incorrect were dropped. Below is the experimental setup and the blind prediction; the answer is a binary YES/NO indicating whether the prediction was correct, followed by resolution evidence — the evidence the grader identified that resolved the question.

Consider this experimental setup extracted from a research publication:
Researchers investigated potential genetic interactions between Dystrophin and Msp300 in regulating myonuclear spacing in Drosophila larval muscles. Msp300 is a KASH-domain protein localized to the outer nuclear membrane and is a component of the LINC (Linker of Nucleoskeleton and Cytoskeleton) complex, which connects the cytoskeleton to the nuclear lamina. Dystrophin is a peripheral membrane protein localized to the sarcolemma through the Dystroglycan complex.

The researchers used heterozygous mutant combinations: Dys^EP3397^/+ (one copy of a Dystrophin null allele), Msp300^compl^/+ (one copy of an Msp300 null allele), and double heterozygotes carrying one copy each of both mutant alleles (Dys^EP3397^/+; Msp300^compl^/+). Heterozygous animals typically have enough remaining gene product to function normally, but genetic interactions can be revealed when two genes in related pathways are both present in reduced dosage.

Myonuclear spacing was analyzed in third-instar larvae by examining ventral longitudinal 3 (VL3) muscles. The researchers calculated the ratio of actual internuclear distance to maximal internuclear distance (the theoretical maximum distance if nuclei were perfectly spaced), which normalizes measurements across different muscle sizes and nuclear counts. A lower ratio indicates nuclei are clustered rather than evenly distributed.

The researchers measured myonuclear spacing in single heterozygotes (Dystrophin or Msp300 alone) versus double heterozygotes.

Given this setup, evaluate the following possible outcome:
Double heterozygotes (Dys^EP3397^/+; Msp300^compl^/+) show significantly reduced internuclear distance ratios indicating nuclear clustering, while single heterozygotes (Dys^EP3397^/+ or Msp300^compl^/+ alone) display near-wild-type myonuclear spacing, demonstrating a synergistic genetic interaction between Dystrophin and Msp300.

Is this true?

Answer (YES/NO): NO